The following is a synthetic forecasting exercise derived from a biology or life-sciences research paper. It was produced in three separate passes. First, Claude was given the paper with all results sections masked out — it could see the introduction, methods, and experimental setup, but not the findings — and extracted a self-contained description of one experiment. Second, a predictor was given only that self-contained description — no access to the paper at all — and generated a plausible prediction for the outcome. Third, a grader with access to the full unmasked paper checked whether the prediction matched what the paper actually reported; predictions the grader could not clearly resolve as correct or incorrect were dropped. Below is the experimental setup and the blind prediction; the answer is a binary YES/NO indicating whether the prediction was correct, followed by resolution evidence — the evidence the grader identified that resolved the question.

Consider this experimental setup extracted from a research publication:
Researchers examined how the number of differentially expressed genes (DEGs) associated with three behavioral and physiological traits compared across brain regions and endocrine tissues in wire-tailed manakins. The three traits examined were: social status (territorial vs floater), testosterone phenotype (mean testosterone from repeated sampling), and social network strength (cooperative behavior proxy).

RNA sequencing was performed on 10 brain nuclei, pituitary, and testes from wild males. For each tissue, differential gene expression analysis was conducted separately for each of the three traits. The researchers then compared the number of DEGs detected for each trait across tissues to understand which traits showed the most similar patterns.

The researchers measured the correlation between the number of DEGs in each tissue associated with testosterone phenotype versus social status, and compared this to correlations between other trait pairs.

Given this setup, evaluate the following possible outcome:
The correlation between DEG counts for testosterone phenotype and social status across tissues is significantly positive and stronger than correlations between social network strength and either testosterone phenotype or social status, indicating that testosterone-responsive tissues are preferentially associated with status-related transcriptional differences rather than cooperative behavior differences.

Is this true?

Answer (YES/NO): NO